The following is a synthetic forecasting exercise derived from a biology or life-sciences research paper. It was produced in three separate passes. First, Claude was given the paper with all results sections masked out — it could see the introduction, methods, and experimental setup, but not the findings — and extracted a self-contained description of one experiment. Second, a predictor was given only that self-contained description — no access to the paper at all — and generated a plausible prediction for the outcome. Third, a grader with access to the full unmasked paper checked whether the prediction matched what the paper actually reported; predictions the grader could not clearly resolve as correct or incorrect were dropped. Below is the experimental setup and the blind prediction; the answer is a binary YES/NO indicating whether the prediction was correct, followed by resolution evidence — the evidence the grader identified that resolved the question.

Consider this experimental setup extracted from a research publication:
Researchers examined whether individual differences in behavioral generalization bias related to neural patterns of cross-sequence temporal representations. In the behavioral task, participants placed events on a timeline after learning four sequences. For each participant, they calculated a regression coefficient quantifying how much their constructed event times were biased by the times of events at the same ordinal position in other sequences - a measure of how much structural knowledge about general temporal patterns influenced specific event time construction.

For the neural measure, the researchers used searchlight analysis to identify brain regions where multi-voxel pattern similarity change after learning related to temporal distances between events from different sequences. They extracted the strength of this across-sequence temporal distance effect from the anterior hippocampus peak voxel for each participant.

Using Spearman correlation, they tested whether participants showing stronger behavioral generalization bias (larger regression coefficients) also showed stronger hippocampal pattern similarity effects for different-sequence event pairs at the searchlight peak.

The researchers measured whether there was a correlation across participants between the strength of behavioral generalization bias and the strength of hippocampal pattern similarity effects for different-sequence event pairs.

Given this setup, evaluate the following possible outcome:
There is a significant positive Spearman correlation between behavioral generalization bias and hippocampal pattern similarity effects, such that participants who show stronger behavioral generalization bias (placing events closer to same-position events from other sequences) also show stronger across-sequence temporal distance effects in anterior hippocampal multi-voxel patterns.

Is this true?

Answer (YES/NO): NO